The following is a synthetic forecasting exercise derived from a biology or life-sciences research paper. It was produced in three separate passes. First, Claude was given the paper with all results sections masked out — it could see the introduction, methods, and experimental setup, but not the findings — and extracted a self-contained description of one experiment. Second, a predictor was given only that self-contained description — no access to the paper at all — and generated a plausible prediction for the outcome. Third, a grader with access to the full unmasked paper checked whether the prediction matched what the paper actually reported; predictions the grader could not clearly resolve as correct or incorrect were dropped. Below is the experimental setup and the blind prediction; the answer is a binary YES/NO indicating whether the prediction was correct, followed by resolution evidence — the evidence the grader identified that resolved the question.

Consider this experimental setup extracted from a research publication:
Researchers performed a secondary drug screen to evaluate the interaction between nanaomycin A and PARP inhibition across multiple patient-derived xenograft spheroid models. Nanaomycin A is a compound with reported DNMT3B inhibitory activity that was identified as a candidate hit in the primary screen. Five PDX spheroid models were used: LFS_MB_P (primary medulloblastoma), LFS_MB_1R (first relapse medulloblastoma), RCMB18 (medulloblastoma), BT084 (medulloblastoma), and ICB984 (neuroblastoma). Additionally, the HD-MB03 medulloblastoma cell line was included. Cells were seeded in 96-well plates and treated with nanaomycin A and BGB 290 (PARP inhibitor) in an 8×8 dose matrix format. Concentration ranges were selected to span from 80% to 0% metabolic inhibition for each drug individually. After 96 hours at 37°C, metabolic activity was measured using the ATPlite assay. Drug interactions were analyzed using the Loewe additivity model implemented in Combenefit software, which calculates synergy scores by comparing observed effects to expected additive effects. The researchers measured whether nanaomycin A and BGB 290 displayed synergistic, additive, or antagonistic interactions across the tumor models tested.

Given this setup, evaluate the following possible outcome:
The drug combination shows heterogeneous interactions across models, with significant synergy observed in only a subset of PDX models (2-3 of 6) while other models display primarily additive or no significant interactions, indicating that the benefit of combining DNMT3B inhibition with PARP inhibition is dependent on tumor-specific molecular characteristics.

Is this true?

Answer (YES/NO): NO